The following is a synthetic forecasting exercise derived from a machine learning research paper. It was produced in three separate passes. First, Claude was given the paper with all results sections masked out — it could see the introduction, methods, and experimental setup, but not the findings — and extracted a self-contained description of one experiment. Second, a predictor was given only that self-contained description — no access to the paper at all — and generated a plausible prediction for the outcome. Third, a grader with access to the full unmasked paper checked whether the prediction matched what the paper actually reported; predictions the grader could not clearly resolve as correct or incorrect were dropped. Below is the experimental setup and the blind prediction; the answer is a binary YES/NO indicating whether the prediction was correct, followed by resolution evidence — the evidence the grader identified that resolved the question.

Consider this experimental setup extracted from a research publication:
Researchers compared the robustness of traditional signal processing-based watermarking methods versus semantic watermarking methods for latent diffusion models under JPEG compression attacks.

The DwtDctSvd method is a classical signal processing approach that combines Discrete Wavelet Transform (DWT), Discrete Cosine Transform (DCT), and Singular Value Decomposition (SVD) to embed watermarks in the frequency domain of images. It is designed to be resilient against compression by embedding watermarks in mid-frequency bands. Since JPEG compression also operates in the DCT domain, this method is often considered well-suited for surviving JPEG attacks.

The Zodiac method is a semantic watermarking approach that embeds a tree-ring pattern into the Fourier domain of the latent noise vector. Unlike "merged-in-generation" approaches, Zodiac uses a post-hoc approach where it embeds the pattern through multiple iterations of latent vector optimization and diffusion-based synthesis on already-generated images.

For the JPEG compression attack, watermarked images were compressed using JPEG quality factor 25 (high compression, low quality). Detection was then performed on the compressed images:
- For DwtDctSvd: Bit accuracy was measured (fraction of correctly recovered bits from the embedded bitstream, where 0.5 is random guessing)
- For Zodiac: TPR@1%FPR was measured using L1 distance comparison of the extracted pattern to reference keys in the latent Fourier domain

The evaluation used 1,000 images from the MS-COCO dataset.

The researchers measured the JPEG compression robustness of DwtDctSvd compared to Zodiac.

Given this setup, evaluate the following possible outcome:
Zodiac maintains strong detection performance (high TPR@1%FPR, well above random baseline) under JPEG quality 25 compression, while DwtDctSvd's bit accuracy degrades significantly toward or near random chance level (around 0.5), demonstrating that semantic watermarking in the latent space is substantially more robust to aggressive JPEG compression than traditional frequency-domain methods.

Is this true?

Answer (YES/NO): NO